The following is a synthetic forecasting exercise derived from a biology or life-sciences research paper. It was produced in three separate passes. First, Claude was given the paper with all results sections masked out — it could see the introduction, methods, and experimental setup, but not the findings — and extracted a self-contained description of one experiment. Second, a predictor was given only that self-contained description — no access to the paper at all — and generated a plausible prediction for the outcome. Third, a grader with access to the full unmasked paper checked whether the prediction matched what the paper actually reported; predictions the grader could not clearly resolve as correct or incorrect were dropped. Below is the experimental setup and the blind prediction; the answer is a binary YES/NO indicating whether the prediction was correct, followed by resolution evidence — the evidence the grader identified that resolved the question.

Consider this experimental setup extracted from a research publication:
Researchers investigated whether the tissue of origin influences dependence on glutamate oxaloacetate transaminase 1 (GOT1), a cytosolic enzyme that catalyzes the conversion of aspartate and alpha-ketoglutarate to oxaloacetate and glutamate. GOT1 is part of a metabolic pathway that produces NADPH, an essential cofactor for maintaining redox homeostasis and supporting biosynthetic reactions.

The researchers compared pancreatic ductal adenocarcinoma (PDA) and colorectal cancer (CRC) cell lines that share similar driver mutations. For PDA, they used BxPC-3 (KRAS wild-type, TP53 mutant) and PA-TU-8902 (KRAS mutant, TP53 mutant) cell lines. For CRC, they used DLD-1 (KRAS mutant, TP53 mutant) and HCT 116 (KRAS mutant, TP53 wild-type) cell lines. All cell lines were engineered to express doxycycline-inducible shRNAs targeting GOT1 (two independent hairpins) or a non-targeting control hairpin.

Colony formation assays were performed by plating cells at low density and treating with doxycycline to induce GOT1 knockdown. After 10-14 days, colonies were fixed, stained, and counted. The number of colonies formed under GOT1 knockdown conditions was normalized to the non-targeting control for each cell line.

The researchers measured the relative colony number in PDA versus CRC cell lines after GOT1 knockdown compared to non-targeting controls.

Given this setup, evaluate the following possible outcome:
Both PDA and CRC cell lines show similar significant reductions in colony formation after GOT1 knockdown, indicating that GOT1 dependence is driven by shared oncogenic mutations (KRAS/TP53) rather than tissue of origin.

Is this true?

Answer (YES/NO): NO